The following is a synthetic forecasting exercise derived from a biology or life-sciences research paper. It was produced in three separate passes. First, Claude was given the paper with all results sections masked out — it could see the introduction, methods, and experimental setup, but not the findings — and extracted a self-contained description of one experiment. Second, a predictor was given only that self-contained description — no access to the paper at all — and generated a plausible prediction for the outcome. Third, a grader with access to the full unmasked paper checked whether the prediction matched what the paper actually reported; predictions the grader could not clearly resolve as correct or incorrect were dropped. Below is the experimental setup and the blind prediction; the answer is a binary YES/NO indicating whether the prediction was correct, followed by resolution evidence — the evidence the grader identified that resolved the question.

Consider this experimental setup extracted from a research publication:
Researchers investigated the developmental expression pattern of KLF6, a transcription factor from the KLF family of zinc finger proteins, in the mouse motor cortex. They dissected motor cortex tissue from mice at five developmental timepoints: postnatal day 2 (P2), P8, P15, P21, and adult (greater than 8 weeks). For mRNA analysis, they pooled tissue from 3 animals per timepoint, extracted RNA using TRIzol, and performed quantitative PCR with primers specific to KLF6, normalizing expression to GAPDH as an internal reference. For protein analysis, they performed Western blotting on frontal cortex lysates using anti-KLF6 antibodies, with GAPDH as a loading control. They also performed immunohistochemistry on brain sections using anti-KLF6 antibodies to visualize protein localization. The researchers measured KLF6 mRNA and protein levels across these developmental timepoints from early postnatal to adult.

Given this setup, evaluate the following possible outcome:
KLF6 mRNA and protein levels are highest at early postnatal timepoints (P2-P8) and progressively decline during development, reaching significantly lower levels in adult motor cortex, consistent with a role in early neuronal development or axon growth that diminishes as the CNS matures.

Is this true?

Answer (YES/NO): YES